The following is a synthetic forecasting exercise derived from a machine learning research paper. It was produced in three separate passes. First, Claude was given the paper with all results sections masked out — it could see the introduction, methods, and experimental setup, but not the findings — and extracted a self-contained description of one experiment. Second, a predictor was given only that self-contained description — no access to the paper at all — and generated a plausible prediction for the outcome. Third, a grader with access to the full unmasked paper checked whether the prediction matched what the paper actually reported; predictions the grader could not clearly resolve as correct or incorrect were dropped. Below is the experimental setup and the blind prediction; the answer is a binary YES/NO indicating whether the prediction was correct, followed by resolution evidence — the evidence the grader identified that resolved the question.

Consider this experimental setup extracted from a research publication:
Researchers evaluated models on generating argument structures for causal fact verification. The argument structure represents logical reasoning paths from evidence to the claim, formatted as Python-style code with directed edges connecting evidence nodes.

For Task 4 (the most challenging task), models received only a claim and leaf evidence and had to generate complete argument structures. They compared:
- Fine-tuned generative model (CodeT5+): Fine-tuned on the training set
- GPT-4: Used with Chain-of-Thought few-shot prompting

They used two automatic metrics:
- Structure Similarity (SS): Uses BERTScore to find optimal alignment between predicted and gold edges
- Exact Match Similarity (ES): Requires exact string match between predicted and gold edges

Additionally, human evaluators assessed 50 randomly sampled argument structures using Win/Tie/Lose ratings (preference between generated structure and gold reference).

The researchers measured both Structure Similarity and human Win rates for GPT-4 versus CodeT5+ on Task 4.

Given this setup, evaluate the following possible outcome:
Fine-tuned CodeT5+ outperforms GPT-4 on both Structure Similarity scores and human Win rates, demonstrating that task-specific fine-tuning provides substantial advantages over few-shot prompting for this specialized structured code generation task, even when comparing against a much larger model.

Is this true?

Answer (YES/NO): NO